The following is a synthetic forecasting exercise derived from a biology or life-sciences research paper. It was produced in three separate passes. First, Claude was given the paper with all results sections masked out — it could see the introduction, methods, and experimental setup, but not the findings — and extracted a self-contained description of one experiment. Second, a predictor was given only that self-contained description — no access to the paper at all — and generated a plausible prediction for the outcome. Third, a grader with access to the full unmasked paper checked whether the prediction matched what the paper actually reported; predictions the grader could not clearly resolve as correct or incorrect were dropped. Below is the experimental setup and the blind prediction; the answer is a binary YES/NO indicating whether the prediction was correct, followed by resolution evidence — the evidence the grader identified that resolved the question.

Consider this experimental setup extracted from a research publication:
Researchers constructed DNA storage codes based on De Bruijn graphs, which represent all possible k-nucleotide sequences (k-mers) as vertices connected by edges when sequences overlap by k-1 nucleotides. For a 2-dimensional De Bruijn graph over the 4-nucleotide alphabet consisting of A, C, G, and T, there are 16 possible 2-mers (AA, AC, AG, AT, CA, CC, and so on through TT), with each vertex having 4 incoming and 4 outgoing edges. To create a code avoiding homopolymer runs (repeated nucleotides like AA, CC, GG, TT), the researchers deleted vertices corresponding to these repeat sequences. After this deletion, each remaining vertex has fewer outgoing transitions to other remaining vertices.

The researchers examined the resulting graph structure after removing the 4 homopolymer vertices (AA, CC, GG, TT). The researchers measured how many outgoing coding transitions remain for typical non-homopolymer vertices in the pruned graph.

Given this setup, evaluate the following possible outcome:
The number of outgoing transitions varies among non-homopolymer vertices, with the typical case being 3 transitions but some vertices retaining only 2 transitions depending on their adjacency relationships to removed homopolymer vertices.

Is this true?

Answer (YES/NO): NO